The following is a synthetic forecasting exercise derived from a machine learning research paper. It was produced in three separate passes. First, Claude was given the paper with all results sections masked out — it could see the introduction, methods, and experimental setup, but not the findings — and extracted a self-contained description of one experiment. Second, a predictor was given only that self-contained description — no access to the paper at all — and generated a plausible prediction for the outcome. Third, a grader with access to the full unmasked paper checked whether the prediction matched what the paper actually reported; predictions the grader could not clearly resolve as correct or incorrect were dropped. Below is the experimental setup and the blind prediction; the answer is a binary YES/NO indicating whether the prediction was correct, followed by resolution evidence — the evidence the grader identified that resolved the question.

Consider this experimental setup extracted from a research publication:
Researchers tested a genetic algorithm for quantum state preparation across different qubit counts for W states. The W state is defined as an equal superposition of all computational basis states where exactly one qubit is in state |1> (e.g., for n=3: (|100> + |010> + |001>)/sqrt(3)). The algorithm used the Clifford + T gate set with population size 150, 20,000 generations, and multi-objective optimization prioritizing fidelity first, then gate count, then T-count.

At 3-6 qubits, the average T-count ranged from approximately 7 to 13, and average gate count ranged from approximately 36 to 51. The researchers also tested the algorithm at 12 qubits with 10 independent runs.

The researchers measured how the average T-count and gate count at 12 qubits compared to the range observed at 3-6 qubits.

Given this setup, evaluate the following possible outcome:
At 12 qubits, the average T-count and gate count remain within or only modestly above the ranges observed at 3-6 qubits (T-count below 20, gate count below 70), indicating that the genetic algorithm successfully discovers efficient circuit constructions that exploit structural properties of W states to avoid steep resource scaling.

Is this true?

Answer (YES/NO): YES